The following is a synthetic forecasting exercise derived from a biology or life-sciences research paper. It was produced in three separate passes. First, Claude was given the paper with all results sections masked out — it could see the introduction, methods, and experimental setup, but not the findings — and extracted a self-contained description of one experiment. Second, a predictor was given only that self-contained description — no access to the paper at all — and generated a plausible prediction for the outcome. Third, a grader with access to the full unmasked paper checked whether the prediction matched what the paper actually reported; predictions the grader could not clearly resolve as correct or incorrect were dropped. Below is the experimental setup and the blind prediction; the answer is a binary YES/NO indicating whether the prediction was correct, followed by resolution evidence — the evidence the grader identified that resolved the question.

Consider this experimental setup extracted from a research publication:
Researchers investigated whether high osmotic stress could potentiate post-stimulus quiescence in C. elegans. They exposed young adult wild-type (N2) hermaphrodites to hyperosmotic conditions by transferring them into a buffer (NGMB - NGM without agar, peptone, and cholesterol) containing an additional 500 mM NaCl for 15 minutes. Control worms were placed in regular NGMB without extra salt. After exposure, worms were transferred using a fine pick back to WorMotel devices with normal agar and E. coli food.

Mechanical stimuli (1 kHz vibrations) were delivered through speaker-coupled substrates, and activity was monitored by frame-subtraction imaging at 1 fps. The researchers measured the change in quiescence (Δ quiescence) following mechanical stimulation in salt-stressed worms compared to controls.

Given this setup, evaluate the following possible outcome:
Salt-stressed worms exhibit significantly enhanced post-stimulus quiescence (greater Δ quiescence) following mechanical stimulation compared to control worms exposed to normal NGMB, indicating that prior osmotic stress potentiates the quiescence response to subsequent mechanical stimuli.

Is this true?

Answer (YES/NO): NO